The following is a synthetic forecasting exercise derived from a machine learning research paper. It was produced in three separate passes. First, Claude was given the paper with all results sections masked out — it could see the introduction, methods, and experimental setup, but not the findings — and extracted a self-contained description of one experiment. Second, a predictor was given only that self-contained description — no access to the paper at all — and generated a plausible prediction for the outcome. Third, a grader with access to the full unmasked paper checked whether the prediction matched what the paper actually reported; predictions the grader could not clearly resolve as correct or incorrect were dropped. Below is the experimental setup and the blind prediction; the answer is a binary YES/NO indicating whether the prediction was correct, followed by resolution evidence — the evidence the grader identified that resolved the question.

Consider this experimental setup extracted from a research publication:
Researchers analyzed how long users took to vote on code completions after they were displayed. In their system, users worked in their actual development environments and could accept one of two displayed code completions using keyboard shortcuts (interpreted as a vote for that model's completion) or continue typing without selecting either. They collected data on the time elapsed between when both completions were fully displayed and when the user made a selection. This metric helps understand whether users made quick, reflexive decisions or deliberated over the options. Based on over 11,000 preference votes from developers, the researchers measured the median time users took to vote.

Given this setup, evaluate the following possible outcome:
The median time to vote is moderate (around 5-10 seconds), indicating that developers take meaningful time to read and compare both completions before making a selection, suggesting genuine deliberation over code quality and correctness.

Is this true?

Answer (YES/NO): YES